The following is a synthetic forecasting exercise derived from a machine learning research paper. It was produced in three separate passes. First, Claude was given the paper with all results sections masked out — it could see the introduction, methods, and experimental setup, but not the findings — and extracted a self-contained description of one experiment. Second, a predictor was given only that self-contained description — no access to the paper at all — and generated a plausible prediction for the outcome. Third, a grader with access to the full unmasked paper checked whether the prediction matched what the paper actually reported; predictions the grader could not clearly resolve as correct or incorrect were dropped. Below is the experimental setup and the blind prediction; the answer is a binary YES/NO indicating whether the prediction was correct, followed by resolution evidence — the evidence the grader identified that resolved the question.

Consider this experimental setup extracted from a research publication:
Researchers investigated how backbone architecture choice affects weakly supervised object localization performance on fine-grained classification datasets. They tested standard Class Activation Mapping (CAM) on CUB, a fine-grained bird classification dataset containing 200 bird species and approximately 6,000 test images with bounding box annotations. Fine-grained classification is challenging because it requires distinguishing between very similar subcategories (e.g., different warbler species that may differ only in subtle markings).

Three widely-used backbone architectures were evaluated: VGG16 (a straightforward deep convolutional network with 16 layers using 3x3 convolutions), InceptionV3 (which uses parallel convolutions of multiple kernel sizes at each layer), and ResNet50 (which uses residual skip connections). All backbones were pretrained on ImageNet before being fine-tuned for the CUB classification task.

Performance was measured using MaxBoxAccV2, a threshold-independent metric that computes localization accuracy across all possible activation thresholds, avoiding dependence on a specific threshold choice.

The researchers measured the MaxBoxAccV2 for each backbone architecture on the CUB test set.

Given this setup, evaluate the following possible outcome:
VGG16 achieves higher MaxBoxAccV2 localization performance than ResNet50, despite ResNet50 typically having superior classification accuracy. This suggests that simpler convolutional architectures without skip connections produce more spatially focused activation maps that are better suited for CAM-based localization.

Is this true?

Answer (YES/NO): YES